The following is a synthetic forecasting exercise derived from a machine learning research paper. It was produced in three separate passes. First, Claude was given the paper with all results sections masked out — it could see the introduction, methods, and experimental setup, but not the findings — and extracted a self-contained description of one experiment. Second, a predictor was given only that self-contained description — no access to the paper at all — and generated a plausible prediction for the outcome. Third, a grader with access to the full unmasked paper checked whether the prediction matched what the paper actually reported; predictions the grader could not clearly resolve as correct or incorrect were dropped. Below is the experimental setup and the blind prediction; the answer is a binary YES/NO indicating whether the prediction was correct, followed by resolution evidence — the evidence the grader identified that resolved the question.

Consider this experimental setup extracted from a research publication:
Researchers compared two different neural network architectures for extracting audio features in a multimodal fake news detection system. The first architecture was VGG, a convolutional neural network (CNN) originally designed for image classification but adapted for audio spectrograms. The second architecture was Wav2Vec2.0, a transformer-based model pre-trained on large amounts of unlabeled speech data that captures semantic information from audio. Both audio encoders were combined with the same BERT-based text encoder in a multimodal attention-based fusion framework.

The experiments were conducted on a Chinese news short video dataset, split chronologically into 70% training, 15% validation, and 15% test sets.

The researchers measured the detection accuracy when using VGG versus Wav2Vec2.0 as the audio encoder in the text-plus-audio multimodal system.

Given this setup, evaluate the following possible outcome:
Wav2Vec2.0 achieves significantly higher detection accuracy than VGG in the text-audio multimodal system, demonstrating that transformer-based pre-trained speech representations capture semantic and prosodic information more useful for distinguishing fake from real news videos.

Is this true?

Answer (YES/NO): NO